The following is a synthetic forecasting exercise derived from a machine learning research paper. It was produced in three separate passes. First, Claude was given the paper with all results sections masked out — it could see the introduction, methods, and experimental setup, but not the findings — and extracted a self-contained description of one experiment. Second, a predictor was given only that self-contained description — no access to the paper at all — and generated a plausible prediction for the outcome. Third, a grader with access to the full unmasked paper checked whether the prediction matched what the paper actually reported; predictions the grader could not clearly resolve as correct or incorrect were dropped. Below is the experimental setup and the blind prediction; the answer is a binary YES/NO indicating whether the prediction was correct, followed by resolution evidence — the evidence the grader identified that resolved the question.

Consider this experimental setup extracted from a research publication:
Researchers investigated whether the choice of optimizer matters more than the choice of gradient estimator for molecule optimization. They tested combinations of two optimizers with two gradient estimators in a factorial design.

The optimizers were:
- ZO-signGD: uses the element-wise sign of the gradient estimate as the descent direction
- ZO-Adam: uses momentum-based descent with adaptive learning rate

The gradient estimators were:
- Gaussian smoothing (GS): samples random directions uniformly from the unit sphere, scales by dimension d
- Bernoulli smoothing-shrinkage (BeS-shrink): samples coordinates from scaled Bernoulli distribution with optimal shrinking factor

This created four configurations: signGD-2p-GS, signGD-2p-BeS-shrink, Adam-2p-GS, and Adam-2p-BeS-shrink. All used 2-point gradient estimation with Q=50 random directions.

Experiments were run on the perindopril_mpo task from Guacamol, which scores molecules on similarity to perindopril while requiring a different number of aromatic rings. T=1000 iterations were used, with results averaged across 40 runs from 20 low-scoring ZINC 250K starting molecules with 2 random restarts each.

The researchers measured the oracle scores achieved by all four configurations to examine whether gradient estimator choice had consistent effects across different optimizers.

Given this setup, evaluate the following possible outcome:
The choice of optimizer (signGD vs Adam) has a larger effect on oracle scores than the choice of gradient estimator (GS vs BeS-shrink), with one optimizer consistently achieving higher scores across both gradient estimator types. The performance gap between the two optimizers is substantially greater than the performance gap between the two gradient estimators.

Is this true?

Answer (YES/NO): YES